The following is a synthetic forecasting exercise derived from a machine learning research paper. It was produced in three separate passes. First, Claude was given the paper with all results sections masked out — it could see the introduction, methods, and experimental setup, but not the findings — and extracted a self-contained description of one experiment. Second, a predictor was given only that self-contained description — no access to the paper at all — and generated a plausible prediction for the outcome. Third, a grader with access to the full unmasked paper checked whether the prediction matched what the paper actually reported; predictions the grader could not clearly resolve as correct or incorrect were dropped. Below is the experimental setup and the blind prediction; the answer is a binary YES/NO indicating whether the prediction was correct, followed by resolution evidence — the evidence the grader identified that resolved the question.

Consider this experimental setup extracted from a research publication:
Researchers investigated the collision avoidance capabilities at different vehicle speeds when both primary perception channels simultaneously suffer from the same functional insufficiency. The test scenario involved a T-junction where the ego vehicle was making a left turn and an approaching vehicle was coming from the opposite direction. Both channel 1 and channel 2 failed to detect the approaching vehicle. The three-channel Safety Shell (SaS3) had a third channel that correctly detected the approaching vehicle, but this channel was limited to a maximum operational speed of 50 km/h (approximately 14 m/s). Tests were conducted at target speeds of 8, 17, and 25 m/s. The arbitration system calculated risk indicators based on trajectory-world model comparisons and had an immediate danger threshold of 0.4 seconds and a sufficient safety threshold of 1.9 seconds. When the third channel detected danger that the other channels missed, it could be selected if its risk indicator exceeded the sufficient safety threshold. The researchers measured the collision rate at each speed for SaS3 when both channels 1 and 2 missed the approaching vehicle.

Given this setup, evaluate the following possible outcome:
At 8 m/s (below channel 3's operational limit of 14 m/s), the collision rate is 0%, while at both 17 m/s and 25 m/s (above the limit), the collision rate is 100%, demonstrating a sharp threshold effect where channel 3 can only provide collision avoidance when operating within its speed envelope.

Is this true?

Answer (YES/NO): NO